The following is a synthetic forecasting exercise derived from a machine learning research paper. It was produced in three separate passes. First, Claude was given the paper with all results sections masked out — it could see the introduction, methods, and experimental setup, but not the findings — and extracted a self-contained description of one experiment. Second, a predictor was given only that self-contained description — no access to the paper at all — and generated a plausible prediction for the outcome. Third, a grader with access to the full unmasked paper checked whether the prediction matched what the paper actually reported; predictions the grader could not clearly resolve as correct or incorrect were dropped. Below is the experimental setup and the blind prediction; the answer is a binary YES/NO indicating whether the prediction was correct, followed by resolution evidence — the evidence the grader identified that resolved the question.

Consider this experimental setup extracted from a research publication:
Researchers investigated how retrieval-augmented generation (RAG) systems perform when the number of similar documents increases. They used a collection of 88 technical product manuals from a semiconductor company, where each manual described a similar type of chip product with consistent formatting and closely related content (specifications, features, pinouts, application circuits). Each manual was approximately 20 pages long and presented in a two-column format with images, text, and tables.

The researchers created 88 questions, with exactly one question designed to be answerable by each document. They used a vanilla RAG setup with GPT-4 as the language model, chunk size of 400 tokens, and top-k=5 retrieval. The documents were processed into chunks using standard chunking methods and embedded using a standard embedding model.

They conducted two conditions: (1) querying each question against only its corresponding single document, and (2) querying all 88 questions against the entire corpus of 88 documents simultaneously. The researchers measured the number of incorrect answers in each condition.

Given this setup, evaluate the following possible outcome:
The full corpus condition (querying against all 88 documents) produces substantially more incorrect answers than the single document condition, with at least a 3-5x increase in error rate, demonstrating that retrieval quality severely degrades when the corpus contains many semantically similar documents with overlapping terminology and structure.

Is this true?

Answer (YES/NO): YES